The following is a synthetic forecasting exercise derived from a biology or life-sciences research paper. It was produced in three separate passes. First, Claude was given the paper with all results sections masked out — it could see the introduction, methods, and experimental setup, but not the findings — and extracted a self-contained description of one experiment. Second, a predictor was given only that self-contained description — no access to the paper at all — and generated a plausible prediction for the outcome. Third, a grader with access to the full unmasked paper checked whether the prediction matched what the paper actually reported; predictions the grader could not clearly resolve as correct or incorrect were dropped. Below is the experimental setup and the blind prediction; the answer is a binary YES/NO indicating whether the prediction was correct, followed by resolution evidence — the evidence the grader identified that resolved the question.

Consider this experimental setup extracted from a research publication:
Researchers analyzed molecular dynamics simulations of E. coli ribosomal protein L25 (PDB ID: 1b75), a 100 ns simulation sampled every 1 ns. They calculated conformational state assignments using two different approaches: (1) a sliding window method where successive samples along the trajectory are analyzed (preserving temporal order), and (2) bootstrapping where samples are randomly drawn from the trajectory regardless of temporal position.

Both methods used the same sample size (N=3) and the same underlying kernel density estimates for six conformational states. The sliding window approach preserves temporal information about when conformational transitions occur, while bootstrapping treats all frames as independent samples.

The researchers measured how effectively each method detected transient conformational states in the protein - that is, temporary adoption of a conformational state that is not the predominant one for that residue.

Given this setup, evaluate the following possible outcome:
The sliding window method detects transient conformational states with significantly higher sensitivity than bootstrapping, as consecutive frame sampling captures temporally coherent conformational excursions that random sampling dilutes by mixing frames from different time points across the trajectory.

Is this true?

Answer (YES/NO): YES